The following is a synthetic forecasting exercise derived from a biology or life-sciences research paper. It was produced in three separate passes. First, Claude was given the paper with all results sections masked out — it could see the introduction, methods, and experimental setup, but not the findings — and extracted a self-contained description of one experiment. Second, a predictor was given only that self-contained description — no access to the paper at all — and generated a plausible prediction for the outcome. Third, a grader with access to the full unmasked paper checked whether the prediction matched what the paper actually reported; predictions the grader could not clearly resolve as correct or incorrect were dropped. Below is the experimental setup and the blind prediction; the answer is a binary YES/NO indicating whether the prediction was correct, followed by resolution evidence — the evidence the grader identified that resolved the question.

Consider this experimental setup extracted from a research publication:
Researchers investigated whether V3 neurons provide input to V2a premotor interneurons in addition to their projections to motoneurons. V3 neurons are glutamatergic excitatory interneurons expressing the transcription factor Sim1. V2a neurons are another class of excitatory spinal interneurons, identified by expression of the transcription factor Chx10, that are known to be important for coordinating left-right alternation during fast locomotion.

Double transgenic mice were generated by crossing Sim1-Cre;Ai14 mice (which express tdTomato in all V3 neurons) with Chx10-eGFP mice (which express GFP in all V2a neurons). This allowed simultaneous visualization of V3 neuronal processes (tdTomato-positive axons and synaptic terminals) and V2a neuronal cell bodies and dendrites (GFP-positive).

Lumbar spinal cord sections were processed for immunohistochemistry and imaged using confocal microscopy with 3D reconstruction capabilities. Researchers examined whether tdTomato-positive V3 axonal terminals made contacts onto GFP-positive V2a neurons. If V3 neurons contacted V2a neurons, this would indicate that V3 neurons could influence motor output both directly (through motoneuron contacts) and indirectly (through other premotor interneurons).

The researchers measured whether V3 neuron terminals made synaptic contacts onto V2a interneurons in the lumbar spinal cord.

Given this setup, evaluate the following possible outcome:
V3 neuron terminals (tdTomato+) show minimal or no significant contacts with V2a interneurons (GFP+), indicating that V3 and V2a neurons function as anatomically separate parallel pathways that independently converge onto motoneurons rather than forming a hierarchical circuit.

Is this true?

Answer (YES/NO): NO